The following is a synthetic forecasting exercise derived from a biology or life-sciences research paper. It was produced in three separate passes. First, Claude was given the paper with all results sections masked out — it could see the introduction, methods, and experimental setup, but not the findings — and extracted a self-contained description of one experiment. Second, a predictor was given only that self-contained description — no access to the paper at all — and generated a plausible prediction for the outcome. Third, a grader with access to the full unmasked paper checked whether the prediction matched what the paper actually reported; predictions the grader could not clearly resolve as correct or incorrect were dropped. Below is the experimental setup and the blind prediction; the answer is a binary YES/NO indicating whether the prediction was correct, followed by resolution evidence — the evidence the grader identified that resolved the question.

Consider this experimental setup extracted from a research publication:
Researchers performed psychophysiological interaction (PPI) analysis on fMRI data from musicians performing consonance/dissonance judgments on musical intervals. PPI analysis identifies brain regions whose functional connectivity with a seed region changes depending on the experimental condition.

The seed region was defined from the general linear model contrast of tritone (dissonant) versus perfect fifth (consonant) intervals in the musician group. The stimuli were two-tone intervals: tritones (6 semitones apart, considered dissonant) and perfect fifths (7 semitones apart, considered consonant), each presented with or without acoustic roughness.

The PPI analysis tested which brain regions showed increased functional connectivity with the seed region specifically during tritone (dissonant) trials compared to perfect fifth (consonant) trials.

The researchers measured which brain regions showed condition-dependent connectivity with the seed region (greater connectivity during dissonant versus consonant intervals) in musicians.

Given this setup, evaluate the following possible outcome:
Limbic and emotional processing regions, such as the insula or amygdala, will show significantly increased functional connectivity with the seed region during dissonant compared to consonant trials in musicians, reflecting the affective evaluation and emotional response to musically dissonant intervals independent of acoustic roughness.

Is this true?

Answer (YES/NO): NO